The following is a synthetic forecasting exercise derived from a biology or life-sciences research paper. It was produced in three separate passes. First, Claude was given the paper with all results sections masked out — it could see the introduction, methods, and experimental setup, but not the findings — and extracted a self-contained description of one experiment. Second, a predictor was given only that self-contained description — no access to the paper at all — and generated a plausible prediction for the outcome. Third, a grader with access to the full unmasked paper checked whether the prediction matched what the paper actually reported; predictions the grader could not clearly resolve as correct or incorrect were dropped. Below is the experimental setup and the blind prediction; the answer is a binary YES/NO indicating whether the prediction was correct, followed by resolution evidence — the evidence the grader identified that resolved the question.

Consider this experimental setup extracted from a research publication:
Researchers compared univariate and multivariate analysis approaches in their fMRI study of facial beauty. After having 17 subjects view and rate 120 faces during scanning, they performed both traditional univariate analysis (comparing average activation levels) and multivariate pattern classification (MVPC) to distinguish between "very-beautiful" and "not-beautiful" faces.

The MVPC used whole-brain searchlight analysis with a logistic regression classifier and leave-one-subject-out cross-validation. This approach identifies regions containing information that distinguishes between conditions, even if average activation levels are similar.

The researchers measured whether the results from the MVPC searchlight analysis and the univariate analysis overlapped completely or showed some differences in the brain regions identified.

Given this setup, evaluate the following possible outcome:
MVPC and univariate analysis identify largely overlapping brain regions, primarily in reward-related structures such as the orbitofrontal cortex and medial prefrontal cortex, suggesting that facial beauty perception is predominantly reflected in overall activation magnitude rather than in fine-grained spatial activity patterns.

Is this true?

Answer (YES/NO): NO